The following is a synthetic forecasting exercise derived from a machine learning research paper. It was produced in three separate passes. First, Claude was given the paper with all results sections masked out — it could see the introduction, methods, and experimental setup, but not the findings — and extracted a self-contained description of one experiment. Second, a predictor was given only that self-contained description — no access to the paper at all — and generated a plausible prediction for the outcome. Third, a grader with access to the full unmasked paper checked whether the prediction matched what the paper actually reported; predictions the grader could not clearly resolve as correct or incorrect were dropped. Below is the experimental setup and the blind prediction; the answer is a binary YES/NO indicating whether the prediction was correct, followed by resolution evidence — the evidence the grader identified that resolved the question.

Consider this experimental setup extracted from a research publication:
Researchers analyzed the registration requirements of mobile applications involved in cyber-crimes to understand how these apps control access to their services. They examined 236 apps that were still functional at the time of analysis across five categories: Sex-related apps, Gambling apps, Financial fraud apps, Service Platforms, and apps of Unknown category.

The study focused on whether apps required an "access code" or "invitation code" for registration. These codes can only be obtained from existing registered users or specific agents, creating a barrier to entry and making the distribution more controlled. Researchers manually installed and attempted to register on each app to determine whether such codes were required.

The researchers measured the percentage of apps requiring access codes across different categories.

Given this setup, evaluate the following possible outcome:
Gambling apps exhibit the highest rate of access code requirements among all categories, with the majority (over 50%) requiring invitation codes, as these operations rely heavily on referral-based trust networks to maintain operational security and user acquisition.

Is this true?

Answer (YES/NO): NO